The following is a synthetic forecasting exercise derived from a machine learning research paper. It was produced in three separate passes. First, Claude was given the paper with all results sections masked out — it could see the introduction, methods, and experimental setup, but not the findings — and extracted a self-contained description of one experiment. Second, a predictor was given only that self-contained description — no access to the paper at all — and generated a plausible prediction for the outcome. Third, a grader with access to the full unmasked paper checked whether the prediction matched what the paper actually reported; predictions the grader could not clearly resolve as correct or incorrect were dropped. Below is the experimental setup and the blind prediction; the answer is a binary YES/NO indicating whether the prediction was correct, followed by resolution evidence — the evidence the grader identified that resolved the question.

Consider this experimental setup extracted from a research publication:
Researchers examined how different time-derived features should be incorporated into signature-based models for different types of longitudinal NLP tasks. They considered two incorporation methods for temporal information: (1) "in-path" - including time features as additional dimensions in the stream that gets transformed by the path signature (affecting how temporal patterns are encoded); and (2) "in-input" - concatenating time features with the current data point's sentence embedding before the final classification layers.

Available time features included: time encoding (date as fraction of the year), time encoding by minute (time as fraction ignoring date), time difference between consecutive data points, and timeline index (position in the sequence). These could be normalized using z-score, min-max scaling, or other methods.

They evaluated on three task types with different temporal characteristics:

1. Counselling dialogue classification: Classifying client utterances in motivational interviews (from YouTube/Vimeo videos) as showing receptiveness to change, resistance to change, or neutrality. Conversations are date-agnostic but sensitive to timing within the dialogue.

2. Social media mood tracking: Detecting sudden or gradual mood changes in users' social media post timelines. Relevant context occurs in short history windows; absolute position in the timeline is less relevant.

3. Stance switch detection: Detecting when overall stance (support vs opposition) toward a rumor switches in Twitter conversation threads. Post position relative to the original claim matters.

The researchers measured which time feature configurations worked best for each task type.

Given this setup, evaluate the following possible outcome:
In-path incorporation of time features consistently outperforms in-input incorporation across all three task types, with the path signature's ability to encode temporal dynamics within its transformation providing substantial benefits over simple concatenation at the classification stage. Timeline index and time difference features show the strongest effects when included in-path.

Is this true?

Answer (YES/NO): NO